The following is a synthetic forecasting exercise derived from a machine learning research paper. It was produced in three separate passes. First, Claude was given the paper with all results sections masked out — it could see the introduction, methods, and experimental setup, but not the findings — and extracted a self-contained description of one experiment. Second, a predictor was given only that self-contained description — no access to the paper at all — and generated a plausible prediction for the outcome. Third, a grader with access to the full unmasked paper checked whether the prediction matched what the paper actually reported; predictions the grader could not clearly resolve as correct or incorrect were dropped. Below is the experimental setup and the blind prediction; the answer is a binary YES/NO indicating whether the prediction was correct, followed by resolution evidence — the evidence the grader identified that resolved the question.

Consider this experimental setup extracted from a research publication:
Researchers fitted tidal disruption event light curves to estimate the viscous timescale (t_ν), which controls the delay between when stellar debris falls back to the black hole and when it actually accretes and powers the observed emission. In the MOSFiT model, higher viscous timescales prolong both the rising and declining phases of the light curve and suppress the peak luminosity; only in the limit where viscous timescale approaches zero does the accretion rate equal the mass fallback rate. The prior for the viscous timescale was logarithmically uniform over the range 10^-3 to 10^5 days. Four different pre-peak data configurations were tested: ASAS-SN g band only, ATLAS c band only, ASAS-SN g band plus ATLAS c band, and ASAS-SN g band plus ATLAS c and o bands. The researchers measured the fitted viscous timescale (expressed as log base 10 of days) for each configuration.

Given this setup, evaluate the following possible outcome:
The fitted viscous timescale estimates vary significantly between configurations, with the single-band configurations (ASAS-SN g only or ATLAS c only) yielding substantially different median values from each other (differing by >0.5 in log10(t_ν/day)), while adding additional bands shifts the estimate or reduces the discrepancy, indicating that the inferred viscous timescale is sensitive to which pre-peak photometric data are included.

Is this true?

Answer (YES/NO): YES